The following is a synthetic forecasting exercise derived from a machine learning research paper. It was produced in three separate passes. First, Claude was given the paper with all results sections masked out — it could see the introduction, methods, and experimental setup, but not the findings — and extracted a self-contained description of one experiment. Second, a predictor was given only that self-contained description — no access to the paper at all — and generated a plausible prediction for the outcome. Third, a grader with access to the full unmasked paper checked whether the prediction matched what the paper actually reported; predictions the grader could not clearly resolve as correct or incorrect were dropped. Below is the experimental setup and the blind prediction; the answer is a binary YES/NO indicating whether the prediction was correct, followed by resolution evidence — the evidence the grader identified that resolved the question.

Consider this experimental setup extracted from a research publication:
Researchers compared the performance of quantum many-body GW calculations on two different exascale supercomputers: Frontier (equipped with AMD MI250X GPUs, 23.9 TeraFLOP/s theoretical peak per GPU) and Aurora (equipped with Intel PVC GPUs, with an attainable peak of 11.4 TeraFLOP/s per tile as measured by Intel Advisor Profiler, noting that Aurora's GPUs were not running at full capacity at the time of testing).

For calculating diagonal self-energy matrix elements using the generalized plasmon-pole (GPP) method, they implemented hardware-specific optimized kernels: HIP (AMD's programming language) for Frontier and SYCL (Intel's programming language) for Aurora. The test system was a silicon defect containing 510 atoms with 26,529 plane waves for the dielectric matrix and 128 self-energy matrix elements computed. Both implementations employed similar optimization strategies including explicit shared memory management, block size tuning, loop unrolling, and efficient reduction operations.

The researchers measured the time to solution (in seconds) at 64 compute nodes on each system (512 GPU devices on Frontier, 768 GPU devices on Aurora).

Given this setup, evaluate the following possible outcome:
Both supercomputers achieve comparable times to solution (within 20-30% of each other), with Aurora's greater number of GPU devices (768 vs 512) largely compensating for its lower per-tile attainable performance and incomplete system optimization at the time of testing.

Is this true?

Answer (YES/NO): YES